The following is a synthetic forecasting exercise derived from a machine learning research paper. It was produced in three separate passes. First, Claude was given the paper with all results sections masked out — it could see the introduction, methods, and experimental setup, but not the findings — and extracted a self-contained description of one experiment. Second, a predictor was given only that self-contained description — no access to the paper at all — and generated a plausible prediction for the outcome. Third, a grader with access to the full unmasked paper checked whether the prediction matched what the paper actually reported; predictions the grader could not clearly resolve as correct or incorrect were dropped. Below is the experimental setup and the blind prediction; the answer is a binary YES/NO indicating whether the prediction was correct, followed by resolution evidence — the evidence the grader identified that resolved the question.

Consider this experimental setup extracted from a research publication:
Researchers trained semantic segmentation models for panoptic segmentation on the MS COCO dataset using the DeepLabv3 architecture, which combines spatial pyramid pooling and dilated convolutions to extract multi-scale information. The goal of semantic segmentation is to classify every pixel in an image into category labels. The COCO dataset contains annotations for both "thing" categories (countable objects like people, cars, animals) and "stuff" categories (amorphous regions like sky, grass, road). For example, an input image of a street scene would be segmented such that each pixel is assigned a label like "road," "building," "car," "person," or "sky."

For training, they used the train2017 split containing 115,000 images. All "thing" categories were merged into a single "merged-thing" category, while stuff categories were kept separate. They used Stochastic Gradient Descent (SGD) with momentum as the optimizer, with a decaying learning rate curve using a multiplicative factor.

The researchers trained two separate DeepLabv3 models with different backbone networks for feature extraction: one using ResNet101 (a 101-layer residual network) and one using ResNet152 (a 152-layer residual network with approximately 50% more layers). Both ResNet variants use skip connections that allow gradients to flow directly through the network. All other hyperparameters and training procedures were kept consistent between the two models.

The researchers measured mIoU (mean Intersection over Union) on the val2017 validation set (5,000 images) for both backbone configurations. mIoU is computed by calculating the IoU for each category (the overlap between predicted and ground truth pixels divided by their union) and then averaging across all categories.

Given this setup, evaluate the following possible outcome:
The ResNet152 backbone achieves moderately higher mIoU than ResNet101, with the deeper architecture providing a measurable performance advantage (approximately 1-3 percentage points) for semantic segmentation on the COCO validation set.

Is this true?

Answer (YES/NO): NO